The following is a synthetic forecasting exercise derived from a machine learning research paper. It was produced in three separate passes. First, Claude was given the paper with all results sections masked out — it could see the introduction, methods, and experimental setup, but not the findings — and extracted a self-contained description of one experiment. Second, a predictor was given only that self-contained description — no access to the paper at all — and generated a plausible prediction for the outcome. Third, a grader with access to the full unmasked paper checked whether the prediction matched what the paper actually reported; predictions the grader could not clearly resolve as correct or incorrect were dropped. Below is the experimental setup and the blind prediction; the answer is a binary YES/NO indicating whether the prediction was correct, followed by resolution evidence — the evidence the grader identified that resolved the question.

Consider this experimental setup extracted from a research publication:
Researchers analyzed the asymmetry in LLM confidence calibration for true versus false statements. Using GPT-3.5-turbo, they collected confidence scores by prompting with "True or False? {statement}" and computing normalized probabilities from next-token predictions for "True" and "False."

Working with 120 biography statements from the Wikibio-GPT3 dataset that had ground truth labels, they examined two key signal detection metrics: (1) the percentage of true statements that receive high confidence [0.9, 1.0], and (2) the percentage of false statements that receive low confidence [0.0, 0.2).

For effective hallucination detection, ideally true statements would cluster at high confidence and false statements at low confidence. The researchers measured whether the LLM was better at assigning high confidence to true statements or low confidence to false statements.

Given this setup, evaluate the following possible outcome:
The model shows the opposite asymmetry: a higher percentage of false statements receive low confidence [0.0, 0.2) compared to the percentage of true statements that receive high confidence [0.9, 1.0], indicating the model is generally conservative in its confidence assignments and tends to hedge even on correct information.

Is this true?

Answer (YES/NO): NO